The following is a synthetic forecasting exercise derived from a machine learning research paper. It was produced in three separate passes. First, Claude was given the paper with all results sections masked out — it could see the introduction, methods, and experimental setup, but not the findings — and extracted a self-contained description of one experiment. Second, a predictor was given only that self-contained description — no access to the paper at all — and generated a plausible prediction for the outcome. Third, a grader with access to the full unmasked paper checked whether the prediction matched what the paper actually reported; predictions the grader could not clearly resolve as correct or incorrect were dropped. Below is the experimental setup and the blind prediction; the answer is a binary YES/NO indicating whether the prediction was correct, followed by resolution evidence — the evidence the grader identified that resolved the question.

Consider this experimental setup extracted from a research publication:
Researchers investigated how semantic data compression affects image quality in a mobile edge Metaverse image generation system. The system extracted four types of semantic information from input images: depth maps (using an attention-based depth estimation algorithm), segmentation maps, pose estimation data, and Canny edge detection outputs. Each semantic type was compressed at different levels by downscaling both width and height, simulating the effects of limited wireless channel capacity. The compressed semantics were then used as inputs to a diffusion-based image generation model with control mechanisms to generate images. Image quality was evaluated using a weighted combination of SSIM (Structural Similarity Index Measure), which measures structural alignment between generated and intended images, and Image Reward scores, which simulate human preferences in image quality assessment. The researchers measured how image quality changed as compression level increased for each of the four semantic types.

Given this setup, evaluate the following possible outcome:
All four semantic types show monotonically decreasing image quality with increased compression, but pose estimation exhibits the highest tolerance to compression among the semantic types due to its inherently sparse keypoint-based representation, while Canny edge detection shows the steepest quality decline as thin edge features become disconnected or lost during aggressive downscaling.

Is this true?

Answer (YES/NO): NO